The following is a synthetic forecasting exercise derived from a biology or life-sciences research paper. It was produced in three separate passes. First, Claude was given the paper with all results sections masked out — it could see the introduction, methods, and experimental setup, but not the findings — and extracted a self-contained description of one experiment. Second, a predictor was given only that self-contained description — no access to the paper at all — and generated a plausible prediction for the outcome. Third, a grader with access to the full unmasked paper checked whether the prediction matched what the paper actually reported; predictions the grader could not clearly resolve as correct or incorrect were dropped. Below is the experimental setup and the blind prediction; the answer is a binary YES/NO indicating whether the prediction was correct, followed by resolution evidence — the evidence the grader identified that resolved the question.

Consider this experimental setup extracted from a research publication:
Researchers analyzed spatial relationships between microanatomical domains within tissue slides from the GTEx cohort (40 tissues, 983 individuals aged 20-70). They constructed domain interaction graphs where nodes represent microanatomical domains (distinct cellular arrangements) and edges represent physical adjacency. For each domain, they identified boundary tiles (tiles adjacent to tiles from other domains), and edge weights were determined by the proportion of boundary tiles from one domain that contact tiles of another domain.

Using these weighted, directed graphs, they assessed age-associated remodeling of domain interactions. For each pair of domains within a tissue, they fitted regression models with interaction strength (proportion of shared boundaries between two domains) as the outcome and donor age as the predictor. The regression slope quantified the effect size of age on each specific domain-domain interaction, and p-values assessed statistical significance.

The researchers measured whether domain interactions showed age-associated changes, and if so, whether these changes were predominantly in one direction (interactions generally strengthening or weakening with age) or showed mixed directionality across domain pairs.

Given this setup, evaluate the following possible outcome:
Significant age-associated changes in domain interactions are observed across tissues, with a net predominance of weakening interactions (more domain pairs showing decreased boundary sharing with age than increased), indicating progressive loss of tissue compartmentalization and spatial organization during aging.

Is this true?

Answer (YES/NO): NO